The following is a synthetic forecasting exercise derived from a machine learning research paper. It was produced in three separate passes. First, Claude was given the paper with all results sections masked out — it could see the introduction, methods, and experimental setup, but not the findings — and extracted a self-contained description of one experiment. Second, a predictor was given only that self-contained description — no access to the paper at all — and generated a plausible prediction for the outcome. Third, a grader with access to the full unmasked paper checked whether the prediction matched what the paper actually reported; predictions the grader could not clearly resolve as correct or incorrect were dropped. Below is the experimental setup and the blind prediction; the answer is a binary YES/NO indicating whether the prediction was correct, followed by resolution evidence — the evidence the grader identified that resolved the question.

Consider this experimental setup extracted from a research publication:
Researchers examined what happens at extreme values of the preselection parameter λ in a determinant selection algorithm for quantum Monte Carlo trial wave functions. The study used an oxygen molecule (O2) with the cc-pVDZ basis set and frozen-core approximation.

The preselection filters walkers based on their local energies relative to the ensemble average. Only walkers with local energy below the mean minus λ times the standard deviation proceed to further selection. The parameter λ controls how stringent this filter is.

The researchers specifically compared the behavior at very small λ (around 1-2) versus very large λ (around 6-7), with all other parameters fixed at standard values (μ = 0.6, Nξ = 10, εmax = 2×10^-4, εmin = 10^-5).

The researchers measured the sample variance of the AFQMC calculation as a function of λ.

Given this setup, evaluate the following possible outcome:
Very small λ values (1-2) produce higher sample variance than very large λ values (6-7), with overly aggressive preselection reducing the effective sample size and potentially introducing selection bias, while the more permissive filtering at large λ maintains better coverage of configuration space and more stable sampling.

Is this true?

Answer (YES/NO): NO